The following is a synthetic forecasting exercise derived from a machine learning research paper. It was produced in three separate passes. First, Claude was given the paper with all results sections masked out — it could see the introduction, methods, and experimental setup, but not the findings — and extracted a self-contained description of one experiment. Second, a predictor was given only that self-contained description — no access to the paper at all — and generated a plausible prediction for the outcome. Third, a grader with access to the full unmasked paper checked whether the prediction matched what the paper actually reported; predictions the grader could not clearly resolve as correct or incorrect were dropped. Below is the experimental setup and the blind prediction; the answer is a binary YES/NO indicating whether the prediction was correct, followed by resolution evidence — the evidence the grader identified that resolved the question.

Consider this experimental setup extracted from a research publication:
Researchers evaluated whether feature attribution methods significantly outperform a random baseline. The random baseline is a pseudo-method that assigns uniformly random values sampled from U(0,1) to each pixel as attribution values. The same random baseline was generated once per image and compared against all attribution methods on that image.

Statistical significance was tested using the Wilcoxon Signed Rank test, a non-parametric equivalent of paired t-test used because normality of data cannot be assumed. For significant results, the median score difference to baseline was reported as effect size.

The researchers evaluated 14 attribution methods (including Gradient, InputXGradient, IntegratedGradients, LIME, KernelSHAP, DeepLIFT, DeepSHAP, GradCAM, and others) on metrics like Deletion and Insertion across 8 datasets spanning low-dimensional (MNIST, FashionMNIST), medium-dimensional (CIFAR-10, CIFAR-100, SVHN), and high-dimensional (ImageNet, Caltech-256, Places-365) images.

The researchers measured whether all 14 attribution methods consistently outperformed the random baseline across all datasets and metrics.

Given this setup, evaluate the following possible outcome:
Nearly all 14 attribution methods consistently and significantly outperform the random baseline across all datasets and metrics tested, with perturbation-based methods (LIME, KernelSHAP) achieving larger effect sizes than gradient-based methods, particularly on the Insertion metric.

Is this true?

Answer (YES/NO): NO